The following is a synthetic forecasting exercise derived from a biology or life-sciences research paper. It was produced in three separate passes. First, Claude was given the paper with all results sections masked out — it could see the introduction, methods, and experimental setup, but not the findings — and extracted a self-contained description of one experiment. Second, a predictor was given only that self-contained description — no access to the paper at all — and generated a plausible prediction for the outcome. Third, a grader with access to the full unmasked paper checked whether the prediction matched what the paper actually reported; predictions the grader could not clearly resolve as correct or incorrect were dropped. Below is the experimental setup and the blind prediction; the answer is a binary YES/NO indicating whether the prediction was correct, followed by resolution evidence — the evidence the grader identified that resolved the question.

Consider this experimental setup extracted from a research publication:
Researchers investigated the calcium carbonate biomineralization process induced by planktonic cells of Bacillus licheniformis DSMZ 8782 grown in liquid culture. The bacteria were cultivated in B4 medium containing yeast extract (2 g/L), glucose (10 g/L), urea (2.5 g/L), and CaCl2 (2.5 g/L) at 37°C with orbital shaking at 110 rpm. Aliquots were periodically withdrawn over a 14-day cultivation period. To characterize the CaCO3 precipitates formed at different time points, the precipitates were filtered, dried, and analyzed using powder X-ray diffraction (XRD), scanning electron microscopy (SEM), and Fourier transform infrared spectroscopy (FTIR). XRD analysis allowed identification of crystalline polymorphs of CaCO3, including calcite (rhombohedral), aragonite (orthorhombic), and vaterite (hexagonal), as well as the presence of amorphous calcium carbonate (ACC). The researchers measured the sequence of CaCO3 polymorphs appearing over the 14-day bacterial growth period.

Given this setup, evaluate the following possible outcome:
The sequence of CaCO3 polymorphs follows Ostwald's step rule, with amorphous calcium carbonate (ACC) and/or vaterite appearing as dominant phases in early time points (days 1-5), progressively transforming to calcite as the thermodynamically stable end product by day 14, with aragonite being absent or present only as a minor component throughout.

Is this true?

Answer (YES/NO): NO